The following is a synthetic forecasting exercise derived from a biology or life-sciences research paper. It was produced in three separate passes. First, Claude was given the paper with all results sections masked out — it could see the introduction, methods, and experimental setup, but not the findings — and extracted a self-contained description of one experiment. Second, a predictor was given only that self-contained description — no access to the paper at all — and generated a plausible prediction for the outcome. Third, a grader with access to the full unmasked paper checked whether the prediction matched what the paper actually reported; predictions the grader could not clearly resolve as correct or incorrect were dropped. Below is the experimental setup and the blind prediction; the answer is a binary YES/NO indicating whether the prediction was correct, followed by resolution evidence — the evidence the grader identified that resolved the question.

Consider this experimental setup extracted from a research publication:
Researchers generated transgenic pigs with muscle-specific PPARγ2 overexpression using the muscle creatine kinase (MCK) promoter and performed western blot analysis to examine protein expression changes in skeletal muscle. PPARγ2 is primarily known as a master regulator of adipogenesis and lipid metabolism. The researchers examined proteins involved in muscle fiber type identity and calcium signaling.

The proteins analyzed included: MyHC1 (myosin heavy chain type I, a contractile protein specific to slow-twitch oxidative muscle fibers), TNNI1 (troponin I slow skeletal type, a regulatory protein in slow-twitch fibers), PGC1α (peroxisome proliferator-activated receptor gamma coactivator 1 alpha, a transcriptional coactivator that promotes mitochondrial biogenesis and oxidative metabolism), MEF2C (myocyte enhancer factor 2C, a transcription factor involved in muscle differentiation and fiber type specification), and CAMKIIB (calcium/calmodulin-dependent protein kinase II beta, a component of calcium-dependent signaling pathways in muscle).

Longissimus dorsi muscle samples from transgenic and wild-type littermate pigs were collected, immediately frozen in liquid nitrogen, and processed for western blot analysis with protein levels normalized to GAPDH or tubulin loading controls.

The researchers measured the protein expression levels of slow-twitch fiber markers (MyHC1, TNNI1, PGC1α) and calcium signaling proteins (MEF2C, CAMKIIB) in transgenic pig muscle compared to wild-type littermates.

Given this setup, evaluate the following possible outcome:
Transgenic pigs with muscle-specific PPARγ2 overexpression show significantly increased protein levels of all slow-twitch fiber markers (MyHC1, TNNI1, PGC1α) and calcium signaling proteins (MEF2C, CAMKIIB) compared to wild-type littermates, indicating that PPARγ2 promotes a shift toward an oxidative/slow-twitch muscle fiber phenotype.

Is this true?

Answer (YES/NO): YES